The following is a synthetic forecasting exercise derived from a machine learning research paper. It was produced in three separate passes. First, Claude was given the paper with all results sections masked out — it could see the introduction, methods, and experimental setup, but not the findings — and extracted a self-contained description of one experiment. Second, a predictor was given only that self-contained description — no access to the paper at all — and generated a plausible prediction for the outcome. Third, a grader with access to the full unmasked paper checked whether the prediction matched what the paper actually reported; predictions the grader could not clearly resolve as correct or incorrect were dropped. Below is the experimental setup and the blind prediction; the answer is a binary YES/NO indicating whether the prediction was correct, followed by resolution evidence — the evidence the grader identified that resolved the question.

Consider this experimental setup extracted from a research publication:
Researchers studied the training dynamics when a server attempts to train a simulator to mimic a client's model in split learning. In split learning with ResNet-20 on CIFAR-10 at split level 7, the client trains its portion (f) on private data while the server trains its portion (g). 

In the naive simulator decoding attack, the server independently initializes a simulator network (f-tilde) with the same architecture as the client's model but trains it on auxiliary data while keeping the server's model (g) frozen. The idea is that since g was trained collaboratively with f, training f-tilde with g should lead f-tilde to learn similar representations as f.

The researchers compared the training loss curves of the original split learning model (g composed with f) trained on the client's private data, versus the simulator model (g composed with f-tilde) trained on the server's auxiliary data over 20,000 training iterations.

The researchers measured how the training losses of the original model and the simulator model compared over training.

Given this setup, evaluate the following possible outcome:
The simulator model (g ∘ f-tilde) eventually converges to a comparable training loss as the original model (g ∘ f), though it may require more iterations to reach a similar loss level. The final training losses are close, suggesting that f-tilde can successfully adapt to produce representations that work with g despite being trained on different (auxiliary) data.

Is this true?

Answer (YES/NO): NO